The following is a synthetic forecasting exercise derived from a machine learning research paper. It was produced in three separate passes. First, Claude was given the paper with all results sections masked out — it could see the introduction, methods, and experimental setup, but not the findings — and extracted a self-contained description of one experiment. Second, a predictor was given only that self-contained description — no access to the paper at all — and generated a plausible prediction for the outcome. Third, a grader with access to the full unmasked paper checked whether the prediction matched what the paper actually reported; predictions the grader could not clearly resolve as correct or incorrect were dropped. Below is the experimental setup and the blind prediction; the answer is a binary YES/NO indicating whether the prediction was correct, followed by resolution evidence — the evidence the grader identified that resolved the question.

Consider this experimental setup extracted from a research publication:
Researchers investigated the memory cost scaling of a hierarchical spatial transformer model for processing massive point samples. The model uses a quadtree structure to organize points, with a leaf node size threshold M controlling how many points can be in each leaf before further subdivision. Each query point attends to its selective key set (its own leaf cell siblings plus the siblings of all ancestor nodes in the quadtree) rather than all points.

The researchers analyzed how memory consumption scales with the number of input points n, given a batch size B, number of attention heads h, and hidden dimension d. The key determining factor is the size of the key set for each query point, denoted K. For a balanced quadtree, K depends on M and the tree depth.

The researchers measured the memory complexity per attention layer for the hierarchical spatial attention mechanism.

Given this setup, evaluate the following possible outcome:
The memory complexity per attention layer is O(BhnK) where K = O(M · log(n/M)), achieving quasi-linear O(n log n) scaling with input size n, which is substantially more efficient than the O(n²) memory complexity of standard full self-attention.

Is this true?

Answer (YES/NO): NO